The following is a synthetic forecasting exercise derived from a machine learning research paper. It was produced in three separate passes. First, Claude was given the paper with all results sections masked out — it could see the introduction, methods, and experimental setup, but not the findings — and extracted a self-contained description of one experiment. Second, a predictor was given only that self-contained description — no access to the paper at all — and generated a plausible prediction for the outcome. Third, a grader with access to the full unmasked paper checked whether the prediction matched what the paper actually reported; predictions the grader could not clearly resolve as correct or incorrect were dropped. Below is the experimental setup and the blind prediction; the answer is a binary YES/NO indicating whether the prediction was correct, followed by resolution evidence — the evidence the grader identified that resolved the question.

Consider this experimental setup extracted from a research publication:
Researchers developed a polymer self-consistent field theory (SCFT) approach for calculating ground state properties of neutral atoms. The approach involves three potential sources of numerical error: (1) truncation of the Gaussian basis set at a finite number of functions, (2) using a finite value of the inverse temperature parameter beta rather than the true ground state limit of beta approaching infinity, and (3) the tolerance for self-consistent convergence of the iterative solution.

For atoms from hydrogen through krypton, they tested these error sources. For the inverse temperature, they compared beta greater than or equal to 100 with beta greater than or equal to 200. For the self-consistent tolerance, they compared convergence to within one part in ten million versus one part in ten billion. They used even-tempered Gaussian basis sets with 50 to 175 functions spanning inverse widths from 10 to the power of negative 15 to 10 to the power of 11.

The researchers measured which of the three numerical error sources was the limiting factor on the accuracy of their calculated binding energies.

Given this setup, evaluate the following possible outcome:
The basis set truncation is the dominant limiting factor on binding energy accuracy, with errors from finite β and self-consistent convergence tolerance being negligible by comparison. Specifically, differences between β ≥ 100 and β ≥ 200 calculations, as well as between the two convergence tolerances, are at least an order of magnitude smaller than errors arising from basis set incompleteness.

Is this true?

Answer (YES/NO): YES